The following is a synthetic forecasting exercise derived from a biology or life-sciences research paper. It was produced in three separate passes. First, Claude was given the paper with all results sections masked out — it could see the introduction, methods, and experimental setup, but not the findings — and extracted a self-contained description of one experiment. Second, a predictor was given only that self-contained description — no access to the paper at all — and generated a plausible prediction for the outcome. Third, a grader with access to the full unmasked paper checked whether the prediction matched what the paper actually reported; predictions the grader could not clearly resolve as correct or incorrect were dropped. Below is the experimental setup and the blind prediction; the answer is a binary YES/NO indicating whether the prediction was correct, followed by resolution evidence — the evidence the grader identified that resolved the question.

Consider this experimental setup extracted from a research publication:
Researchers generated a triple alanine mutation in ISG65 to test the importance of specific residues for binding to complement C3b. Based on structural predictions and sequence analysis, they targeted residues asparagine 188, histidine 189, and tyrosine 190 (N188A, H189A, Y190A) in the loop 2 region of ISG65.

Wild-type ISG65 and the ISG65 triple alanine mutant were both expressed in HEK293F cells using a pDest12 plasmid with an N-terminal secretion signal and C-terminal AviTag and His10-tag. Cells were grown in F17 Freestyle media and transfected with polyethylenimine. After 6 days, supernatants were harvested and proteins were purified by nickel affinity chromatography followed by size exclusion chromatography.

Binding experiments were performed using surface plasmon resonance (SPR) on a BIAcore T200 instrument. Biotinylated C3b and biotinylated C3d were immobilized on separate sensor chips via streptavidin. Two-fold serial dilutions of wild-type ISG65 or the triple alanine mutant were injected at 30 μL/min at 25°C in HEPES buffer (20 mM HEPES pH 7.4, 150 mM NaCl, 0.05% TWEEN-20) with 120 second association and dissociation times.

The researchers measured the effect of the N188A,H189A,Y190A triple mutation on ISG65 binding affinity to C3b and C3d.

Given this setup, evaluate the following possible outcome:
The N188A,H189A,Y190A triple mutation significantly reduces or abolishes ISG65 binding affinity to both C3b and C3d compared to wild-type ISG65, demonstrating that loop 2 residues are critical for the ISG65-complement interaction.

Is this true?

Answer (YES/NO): NO